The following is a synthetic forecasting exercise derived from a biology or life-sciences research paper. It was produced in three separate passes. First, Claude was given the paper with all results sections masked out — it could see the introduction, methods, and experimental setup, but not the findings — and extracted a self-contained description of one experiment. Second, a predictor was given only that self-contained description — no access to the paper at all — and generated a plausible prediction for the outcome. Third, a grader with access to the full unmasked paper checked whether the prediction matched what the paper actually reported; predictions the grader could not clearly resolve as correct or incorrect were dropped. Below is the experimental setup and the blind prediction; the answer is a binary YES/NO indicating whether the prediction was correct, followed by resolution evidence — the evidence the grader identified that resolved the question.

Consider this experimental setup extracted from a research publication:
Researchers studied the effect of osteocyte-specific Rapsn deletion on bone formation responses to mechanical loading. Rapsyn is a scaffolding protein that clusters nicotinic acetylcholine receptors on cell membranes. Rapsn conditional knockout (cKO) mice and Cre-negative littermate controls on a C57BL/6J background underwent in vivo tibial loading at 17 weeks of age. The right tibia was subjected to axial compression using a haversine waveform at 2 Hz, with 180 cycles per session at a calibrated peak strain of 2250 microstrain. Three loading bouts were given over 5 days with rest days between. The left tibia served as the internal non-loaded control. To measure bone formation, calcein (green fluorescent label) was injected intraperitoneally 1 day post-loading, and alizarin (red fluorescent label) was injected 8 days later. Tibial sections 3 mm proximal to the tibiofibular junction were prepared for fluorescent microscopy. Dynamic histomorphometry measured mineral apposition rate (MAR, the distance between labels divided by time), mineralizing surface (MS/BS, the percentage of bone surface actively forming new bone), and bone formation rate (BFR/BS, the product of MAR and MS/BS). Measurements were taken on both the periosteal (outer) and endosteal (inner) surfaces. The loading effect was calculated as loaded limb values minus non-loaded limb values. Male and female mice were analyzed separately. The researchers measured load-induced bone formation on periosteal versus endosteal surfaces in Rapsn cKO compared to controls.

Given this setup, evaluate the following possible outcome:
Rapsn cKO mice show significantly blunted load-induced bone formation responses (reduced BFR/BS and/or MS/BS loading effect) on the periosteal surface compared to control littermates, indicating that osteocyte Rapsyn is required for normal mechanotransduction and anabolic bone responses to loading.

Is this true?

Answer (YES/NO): NO